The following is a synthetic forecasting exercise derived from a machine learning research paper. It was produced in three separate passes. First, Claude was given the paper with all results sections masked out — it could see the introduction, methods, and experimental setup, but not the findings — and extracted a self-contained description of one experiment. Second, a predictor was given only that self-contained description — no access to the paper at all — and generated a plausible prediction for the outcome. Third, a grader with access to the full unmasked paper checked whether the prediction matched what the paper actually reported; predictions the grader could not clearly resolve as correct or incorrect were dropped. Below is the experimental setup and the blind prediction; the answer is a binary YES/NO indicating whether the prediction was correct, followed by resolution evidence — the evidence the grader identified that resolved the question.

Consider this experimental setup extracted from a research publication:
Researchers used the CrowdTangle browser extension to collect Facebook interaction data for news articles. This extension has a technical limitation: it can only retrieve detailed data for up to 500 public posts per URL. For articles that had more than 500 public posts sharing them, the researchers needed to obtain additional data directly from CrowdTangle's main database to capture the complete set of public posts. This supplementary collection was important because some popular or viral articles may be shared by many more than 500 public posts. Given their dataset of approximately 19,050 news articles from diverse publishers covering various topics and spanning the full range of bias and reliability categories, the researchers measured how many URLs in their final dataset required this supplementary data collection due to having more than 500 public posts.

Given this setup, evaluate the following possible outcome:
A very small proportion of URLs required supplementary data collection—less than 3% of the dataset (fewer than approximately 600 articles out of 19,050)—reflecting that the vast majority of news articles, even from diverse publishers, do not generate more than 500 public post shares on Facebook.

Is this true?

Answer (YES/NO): YES